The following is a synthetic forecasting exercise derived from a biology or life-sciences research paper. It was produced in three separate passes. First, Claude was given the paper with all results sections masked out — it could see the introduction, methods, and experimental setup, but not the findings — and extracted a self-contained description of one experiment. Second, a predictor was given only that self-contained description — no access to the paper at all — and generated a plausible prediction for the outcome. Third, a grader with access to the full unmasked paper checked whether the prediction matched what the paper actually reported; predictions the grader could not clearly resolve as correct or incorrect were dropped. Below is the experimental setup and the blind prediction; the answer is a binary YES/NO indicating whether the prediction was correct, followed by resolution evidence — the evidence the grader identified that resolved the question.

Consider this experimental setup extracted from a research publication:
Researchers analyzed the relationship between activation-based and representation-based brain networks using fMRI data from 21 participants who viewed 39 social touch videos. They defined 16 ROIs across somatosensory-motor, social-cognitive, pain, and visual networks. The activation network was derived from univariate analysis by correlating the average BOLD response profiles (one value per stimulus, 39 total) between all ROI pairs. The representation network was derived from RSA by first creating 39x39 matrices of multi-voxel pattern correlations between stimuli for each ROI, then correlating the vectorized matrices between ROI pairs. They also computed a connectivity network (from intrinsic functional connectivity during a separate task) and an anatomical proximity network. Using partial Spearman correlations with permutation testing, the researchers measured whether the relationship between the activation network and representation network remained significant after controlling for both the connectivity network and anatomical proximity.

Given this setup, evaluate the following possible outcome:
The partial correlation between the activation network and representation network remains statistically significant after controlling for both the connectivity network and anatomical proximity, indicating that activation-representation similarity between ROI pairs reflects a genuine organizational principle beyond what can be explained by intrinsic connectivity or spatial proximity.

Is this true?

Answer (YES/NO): YES